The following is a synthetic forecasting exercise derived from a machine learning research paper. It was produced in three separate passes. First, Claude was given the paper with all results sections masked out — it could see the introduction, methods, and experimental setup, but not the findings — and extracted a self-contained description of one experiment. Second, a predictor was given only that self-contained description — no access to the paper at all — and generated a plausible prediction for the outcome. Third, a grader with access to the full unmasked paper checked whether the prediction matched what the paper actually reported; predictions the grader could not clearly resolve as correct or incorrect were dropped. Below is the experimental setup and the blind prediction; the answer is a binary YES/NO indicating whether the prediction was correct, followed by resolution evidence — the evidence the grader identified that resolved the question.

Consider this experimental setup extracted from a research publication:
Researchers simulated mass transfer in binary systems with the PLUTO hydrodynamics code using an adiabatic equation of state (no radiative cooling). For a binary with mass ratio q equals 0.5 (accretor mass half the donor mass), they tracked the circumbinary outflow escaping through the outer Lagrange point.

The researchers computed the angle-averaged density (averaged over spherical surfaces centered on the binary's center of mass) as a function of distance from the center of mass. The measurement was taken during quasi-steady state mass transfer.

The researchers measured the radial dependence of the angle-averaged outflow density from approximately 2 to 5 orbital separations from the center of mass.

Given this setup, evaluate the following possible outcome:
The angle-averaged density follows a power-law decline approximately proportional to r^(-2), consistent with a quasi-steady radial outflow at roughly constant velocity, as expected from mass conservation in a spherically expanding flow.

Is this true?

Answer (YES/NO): YES